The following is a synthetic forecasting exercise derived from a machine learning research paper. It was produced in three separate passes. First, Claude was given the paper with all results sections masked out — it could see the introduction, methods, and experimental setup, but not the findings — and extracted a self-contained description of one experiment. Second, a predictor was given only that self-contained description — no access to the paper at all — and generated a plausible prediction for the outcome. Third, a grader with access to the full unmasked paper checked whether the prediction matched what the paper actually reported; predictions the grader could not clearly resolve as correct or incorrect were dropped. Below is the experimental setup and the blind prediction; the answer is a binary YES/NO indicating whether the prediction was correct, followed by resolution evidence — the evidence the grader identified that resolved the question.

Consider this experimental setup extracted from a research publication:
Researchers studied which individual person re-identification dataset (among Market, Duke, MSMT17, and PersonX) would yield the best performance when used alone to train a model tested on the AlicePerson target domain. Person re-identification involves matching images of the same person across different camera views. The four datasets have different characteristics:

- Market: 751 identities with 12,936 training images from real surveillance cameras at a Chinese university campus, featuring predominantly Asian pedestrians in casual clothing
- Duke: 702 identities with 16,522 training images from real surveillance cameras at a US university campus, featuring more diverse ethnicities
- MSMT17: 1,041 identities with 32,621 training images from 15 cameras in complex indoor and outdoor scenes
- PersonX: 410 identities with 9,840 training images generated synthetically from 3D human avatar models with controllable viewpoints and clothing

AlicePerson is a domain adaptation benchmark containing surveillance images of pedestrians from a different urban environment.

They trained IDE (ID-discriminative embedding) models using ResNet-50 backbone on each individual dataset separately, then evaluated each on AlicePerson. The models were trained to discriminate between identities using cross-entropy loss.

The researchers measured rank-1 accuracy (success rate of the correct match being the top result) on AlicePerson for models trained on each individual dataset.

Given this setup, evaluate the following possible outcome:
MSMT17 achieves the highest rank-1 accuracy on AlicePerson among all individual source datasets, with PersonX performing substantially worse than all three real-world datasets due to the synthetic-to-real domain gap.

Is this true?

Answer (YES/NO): NO